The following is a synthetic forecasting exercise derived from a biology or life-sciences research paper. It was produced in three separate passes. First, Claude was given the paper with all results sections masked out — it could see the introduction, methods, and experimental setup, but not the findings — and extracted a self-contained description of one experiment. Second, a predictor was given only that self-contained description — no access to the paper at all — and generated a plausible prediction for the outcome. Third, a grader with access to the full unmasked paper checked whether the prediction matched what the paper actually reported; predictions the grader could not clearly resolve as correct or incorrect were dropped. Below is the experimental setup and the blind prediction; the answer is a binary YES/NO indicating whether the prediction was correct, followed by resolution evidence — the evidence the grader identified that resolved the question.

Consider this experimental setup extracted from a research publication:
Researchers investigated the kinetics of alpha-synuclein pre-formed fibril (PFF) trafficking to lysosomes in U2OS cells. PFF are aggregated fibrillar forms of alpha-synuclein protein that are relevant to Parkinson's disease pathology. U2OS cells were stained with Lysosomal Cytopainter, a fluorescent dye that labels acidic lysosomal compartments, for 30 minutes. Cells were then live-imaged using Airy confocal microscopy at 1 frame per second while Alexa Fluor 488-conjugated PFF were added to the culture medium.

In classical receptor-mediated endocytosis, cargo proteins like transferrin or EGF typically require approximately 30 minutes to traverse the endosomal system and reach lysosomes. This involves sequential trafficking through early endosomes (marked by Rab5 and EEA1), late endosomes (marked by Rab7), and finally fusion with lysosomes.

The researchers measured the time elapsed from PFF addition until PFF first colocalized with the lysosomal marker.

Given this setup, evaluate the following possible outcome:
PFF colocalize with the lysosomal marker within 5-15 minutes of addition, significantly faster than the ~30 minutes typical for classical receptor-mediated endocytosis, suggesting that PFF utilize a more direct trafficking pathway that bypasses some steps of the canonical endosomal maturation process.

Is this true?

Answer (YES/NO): NO